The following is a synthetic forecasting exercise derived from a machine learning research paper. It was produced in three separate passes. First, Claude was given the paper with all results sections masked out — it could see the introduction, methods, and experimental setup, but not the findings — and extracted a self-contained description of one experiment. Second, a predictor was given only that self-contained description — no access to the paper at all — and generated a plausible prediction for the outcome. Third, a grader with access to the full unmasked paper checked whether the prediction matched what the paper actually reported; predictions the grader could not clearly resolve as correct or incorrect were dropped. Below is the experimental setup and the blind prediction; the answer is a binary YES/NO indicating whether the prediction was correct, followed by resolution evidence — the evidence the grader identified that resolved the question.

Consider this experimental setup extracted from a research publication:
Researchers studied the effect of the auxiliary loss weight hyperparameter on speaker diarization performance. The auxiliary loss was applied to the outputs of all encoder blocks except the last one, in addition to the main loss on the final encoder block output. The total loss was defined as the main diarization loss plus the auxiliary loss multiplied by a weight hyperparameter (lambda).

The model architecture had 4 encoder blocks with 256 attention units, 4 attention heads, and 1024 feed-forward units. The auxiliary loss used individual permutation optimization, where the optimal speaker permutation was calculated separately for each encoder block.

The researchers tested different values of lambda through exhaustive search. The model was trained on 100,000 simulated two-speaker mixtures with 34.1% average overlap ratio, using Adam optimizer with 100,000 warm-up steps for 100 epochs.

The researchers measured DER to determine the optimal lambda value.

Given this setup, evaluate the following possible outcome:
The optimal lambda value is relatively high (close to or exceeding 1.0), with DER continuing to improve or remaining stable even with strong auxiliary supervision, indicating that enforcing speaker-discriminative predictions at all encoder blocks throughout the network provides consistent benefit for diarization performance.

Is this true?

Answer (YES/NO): YES